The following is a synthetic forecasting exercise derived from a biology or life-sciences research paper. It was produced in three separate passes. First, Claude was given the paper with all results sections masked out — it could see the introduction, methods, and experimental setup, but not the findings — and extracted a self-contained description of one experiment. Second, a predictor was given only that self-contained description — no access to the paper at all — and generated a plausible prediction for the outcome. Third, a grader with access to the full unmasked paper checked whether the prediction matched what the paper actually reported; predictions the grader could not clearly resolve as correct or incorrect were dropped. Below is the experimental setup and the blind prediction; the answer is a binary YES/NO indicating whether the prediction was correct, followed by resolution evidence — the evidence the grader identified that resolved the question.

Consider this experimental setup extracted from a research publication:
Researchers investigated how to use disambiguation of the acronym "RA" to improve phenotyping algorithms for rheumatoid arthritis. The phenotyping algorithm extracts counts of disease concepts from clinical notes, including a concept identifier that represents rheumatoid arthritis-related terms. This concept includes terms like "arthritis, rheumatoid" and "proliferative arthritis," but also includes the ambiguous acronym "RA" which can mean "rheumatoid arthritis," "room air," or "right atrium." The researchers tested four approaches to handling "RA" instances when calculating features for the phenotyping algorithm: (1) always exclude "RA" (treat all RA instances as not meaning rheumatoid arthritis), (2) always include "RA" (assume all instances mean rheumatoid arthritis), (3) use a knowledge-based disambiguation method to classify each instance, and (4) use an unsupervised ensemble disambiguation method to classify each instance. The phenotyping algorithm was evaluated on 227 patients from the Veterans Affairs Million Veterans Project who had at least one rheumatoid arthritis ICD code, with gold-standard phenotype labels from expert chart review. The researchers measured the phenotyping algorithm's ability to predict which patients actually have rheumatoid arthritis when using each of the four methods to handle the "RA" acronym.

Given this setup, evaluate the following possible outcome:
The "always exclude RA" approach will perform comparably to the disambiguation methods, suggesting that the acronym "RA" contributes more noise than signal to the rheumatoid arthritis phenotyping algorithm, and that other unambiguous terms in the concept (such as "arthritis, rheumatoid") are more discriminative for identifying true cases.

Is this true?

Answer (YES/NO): NO